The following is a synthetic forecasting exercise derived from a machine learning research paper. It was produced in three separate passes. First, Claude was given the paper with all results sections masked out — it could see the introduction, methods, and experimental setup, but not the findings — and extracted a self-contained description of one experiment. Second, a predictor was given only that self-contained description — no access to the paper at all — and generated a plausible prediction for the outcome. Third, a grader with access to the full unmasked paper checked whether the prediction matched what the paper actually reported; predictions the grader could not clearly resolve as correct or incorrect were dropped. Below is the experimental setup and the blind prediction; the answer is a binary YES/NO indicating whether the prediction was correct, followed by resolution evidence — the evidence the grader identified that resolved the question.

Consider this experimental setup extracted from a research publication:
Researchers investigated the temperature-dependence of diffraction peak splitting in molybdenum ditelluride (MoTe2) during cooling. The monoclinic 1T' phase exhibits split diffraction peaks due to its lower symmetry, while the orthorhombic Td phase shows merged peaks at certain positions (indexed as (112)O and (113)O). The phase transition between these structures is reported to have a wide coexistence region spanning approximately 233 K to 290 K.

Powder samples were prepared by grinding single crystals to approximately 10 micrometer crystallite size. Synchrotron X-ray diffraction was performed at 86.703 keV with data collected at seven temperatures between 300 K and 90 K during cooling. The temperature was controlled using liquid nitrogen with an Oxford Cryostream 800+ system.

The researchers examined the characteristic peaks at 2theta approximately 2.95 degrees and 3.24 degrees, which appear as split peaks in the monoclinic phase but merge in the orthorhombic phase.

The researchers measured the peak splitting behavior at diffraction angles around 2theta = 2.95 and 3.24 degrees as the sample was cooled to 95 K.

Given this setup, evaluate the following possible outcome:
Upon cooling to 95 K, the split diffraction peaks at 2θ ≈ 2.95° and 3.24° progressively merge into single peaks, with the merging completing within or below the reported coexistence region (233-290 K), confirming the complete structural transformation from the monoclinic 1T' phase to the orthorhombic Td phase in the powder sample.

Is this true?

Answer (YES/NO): NO